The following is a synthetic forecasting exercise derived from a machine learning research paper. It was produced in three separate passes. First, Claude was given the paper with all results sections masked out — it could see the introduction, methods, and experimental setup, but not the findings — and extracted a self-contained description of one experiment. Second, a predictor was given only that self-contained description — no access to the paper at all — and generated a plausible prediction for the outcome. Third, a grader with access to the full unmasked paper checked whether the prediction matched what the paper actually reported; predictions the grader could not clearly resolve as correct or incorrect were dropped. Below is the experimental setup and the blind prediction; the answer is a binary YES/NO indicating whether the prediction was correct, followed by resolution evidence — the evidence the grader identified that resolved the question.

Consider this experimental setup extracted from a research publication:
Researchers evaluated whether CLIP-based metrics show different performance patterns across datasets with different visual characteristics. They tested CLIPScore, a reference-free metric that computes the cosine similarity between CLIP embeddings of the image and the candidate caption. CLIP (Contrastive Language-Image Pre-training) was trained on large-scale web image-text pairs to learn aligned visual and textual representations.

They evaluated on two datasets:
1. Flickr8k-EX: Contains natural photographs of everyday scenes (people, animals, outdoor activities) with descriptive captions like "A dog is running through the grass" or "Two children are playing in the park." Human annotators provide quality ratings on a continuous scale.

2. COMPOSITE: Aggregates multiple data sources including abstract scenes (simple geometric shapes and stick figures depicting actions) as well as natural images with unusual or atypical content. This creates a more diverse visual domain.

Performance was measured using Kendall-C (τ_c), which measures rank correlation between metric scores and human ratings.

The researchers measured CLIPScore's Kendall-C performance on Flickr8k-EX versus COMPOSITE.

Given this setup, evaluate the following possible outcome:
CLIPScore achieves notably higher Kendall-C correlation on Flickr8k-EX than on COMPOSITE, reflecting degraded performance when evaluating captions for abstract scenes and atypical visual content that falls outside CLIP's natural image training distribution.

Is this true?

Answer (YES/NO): NO